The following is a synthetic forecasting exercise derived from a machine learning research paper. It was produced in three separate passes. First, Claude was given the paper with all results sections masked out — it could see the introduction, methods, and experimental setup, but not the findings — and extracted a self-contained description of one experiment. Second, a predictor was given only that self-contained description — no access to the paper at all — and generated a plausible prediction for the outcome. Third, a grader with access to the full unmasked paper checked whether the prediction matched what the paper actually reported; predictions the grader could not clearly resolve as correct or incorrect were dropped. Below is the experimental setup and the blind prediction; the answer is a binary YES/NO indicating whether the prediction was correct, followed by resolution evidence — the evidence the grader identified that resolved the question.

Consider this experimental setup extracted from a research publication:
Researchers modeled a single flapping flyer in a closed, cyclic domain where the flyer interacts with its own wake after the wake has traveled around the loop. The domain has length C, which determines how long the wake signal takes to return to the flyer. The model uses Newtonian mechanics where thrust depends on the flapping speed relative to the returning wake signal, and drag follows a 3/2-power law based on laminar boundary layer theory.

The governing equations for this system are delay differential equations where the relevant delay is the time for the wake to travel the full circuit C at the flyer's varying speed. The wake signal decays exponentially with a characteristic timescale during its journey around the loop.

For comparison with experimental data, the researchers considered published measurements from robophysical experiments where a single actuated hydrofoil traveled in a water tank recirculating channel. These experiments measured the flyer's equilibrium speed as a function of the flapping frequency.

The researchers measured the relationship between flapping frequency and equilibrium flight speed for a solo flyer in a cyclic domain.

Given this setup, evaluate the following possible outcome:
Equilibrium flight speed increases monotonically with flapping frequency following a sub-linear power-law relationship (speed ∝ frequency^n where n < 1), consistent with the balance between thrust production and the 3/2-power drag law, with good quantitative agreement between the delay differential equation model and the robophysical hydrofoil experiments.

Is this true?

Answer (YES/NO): NO